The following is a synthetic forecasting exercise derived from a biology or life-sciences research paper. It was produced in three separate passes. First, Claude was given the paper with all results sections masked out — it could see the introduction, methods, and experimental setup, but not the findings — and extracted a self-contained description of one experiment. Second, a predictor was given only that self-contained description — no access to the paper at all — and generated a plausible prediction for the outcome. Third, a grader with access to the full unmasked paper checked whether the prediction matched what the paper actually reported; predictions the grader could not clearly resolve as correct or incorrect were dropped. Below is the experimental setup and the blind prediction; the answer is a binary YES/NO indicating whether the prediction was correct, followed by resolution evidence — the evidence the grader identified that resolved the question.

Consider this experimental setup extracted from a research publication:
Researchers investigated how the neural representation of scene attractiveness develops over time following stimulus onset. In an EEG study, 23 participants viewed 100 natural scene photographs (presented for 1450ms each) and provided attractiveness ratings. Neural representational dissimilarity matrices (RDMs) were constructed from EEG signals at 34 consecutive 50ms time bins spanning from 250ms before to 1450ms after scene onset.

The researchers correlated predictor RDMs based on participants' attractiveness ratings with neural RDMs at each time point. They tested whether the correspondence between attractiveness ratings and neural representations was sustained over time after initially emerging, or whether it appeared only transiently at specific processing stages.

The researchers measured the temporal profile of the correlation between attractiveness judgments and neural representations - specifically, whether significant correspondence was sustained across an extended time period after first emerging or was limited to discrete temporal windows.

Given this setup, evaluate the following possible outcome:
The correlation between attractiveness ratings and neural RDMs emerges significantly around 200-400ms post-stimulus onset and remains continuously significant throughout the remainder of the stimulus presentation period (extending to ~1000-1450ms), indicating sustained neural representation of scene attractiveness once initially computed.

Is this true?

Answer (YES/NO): NO